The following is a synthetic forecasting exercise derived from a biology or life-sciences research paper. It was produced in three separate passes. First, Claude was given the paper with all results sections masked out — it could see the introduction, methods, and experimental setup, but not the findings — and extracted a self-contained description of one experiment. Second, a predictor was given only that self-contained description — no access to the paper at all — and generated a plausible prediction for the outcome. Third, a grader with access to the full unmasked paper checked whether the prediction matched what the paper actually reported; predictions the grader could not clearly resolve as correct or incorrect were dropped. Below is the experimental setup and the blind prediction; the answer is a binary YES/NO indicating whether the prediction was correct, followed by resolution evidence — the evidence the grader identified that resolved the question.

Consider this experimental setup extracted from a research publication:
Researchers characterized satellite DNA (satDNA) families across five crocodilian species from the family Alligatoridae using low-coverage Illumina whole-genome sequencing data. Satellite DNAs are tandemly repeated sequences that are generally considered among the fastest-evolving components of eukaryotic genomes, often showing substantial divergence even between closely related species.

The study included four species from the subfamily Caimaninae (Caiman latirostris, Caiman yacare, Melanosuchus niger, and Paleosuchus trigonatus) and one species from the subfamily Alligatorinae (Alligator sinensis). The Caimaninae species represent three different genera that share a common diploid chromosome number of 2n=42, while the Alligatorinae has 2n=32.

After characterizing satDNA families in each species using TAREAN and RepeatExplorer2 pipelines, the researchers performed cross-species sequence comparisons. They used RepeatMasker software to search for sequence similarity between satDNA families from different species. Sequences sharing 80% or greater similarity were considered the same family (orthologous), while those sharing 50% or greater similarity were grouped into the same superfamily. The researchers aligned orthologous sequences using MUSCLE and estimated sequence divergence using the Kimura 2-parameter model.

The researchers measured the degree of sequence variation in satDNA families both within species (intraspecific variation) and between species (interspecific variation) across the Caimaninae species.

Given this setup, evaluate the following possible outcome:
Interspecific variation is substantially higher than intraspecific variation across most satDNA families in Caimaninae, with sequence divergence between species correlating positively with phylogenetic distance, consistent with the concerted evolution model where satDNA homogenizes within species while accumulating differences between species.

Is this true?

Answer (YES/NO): NO